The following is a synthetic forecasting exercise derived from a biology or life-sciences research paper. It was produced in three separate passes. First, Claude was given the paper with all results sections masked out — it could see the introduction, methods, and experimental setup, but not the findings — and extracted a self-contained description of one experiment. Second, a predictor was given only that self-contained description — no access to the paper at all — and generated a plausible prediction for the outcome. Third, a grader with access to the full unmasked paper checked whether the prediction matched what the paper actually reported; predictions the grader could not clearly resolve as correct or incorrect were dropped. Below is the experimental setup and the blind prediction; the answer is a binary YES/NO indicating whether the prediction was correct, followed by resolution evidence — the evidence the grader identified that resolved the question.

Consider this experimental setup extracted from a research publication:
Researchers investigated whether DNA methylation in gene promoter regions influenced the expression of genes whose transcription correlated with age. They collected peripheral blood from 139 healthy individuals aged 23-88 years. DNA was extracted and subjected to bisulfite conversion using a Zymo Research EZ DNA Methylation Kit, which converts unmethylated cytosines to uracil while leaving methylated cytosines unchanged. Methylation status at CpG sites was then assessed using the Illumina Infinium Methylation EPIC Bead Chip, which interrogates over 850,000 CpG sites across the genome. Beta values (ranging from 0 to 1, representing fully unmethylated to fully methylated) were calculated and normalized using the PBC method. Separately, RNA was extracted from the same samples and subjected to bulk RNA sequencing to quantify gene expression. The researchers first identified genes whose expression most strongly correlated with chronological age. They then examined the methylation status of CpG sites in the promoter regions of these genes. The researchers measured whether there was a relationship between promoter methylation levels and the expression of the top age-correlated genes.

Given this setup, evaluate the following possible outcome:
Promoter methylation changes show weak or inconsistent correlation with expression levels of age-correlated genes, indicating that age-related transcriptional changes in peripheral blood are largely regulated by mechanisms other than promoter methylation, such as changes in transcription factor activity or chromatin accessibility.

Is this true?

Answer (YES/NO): YES